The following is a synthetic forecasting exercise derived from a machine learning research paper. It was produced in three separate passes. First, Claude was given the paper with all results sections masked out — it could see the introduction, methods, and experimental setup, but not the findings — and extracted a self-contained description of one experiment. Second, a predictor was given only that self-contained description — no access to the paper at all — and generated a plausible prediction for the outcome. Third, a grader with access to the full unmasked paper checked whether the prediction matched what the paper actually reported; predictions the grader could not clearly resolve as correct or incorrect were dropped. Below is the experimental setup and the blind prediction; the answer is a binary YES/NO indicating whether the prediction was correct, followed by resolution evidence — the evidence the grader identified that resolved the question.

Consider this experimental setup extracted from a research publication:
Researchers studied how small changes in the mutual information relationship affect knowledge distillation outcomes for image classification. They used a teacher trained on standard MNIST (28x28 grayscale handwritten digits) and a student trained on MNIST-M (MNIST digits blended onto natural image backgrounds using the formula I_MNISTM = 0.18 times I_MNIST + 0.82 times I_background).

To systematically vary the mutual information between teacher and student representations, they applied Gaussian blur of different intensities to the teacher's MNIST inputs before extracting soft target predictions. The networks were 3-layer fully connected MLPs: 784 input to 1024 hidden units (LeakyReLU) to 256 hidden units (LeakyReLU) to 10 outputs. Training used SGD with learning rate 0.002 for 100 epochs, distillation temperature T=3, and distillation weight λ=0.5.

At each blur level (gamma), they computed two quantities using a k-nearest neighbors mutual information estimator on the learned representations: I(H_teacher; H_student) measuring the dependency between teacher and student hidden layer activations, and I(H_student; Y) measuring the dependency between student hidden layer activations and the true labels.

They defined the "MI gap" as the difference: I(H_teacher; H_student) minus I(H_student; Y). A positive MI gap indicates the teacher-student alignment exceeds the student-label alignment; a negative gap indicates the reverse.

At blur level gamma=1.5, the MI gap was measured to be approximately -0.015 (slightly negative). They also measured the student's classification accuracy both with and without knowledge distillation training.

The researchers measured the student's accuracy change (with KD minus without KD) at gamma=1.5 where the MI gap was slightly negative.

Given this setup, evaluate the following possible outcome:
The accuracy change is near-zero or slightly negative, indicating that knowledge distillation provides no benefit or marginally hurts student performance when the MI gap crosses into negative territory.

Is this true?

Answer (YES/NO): YES